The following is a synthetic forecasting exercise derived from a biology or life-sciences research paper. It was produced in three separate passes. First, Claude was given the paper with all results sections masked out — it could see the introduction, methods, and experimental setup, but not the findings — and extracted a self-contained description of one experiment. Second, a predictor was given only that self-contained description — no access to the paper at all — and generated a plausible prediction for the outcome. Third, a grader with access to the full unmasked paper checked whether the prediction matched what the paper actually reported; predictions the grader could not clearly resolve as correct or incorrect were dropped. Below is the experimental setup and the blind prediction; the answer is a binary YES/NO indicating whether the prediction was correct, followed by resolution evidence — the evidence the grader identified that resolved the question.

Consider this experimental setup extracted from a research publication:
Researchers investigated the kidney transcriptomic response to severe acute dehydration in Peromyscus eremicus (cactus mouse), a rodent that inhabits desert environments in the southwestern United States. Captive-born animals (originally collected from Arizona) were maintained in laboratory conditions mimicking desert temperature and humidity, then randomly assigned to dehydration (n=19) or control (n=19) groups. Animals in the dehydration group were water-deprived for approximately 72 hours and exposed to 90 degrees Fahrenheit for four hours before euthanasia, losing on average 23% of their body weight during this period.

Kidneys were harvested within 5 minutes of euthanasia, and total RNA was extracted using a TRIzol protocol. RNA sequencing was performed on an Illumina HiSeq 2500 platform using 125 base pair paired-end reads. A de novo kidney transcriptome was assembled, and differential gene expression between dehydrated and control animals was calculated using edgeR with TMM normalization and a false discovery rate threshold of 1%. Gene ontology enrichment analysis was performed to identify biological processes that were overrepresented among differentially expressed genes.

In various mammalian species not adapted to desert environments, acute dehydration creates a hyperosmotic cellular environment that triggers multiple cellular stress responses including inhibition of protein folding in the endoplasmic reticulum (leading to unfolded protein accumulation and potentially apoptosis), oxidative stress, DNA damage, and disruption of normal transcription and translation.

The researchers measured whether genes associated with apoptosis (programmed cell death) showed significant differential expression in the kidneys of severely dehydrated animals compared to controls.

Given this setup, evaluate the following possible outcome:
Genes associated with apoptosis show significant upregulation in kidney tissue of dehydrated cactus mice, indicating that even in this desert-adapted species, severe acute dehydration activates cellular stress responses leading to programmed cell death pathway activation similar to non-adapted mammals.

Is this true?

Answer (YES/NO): NO